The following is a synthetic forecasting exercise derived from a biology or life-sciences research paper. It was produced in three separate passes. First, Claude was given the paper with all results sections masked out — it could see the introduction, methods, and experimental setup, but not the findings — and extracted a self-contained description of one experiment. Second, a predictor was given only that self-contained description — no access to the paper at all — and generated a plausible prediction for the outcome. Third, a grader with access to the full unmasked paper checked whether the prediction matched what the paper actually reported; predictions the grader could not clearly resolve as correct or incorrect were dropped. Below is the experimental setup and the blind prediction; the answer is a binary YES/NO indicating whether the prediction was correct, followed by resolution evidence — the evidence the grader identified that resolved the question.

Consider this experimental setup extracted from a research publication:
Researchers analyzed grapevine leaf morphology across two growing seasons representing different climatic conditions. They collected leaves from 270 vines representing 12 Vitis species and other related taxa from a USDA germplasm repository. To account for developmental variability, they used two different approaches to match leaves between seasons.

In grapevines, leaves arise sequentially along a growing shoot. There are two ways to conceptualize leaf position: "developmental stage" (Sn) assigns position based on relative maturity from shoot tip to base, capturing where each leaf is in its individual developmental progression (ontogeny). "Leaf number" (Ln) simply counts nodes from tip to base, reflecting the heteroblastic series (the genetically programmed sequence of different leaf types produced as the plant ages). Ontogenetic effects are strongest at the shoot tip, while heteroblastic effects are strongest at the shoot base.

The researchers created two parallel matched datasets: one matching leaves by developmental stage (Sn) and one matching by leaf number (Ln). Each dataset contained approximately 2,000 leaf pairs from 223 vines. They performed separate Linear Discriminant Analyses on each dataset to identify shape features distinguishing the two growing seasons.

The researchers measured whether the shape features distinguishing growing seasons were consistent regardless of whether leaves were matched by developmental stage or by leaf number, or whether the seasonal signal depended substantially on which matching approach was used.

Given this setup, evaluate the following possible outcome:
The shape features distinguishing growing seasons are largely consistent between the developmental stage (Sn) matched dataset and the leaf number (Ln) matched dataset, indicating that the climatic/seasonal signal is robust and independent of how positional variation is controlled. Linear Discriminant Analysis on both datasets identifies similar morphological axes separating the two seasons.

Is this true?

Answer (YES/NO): YES